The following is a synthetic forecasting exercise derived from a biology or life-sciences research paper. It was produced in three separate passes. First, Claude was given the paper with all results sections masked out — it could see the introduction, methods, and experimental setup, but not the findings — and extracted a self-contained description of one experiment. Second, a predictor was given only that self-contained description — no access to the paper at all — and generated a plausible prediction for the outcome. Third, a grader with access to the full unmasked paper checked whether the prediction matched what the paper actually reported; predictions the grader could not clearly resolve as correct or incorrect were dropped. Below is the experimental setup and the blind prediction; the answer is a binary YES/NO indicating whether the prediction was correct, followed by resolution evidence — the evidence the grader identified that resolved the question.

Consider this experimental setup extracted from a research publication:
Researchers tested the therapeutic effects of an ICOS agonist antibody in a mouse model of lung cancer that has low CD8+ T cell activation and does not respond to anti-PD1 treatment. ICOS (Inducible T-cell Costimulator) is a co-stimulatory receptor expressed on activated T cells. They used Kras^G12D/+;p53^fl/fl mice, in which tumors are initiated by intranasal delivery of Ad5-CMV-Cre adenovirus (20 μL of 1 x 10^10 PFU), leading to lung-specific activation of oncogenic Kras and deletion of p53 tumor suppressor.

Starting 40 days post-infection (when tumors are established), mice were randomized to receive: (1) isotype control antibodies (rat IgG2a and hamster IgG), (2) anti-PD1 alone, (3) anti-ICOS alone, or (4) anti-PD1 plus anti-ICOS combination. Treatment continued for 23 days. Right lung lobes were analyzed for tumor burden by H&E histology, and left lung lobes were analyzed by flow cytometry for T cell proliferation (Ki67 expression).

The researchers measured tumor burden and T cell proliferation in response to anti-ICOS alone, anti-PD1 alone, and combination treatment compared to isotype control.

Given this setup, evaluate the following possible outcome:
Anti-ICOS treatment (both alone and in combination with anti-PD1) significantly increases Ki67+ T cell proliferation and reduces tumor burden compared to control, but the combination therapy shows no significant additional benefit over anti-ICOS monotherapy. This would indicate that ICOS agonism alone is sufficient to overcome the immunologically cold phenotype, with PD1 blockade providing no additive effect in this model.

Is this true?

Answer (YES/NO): NO